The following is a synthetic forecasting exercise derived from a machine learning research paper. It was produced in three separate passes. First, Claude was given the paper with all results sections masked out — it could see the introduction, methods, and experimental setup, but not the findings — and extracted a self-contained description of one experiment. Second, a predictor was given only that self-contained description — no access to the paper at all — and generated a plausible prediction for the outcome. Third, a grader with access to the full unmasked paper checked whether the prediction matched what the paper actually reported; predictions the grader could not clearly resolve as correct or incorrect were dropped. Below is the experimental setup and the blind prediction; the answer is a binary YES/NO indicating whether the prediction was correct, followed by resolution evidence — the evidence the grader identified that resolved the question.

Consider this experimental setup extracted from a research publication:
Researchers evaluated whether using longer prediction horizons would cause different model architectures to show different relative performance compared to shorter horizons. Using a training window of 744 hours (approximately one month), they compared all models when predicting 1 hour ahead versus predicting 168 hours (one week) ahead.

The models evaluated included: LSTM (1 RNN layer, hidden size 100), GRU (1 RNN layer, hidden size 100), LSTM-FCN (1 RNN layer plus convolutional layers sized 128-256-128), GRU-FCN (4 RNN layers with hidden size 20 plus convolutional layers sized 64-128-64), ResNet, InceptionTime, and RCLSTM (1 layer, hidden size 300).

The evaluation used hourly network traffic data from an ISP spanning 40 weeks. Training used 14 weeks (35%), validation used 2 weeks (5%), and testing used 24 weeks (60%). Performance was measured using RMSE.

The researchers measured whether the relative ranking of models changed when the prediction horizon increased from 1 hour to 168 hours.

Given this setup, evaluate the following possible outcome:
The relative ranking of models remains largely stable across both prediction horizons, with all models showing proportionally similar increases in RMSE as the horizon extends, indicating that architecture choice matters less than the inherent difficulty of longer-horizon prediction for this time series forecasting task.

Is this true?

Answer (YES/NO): NO